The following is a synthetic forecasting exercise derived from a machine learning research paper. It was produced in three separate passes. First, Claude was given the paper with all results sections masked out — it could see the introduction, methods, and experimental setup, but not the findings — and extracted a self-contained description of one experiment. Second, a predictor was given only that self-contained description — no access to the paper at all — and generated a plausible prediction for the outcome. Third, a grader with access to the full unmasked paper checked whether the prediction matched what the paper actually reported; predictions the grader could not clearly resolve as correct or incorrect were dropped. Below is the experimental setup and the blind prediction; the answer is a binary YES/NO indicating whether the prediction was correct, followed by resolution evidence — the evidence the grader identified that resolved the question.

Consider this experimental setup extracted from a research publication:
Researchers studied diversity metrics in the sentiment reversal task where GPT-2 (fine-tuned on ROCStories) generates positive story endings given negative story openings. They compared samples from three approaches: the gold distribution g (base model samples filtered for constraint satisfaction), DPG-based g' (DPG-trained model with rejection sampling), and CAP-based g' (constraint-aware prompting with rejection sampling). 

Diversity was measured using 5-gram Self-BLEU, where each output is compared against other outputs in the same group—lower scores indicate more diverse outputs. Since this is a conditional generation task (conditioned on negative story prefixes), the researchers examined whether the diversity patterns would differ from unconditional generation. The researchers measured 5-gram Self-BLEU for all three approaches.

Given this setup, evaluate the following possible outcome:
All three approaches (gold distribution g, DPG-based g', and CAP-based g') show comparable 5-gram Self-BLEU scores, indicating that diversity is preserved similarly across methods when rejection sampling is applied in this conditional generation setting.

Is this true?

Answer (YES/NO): NO